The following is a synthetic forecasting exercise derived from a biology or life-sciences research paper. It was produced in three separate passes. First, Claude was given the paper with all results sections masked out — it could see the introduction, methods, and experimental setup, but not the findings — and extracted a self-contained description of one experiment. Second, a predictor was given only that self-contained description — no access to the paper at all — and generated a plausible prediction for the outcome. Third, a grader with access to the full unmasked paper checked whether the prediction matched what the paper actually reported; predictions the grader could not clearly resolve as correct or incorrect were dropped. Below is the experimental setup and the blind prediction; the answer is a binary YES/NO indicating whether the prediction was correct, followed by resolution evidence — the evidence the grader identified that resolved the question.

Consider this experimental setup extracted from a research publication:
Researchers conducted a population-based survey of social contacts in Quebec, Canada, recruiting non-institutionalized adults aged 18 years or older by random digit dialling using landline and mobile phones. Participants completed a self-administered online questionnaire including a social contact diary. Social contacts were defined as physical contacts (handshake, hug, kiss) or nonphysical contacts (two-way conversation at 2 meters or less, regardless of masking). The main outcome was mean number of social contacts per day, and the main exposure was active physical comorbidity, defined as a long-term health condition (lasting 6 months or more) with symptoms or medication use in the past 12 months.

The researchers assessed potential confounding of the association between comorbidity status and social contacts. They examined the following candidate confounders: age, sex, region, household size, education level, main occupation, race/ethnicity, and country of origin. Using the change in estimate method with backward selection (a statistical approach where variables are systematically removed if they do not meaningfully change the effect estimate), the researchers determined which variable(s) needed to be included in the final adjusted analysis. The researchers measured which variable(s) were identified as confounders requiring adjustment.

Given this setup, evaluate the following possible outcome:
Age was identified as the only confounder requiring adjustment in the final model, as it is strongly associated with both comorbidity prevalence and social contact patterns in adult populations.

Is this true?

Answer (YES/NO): YES